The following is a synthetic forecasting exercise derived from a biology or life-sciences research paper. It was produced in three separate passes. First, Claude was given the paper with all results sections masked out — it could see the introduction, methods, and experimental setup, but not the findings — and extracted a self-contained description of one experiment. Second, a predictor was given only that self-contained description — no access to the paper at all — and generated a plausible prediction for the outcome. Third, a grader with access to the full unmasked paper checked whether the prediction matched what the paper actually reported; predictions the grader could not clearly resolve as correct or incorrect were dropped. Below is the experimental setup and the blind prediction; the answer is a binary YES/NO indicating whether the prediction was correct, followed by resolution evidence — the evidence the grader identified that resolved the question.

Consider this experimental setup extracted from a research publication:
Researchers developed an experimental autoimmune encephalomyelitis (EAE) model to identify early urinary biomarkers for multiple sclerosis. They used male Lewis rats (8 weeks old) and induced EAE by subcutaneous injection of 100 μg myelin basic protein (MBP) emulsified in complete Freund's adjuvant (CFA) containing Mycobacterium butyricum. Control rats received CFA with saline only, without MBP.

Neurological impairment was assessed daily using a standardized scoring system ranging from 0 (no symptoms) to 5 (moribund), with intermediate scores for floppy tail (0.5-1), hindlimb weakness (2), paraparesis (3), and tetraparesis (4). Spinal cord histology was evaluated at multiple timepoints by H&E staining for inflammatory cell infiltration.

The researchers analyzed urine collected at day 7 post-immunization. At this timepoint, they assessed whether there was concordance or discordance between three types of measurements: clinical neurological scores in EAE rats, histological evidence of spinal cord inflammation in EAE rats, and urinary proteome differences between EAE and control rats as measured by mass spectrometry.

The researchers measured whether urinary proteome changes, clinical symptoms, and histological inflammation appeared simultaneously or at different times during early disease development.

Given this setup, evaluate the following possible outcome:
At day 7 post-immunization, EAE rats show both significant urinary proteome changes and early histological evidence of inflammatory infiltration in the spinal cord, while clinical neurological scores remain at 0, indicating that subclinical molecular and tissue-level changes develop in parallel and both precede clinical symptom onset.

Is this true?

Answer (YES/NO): NO